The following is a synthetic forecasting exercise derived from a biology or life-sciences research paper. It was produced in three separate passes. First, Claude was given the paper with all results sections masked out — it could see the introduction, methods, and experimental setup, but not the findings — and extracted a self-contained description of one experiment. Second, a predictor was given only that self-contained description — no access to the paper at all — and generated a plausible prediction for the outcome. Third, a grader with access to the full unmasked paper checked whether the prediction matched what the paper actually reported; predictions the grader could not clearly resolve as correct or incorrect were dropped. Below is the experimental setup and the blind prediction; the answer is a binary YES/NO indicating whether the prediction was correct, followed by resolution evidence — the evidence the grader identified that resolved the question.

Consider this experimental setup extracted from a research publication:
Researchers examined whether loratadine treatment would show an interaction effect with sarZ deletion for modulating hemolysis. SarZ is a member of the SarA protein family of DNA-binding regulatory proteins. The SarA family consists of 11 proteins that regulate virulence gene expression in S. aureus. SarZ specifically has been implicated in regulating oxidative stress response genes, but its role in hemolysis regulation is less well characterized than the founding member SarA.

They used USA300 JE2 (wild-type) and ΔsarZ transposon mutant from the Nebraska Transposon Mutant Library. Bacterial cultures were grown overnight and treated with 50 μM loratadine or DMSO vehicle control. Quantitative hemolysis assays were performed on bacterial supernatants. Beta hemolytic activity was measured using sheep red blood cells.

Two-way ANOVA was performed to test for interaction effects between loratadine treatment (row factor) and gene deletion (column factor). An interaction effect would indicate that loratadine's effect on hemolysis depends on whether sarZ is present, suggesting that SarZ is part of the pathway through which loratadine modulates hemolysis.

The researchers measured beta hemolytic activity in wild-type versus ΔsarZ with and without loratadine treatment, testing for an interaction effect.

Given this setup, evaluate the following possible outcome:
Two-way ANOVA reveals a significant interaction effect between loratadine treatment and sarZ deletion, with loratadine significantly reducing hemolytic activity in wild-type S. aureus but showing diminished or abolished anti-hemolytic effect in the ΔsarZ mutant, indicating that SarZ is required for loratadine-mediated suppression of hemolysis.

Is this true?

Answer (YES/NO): NO